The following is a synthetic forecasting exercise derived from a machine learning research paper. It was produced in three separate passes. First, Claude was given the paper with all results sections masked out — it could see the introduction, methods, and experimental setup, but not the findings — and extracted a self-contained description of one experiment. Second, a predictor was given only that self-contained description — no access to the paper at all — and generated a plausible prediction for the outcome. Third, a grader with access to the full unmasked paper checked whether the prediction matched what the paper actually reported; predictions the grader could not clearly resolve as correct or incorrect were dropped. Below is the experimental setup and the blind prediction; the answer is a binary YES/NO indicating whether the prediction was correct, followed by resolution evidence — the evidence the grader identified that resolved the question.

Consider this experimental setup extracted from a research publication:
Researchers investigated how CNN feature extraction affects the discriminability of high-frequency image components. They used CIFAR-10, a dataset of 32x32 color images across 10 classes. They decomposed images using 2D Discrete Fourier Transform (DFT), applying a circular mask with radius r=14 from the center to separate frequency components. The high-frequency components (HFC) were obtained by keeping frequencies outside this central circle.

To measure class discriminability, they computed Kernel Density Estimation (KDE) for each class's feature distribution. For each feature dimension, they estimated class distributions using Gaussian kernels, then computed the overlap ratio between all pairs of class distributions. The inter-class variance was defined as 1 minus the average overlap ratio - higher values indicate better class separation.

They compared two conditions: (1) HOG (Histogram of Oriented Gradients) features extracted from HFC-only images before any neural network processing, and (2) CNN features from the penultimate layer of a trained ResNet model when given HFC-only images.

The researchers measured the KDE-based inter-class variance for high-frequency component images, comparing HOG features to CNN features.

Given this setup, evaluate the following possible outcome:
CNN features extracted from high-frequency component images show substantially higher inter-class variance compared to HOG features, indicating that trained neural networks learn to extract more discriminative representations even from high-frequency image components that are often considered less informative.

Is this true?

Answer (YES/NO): NO